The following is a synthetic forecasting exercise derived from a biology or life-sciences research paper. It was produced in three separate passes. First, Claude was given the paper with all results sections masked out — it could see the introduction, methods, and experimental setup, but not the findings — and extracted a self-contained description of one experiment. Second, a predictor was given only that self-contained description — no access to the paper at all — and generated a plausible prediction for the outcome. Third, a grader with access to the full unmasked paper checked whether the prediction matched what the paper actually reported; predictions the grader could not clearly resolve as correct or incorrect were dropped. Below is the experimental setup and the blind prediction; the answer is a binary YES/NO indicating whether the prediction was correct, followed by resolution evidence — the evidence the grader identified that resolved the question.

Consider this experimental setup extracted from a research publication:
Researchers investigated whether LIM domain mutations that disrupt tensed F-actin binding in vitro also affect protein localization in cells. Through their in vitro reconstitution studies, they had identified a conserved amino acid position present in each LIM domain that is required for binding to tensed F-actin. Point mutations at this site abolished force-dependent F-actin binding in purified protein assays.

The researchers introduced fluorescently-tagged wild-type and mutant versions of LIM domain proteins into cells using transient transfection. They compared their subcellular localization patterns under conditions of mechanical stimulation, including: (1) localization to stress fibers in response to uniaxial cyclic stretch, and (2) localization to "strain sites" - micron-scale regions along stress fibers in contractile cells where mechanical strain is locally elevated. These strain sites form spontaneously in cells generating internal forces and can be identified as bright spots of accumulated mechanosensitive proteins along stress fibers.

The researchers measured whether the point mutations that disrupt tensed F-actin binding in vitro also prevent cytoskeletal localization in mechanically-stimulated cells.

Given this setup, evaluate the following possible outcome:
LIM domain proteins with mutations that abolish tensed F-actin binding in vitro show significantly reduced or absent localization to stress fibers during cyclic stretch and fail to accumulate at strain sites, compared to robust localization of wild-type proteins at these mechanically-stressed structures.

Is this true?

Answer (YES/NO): YES